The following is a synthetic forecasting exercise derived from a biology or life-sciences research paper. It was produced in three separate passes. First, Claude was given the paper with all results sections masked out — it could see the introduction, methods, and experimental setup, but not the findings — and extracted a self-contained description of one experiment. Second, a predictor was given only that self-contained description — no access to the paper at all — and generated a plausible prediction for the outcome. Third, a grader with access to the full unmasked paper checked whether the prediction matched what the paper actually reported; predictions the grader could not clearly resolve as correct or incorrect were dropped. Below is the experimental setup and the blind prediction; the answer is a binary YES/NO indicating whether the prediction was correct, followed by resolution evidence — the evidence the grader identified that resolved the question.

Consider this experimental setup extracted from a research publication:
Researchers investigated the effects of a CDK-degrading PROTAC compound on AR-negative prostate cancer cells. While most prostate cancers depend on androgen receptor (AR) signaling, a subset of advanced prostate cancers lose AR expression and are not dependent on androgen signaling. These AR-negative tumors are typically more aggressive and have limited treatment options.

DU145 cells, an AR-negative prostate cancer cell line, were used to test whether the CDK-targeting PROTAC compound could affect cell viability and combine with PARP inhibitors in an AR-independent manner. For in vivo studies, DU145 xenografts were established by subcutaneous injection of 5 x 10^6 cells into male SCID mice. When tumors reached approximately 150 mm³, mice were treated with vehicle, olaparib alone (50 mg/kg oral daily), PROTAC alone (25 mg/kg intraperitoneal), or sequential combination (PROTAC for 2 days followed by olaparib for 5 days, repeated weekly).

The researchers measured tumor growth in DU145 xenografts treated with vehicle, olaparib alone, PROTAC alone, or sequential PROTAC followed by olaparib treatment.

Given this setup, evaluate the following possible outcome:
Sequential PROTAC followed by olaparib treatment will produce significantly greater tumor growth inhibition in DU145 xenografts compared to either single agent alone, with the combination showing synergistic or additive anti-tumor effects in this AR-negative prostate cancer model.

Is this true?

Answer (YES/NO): YES